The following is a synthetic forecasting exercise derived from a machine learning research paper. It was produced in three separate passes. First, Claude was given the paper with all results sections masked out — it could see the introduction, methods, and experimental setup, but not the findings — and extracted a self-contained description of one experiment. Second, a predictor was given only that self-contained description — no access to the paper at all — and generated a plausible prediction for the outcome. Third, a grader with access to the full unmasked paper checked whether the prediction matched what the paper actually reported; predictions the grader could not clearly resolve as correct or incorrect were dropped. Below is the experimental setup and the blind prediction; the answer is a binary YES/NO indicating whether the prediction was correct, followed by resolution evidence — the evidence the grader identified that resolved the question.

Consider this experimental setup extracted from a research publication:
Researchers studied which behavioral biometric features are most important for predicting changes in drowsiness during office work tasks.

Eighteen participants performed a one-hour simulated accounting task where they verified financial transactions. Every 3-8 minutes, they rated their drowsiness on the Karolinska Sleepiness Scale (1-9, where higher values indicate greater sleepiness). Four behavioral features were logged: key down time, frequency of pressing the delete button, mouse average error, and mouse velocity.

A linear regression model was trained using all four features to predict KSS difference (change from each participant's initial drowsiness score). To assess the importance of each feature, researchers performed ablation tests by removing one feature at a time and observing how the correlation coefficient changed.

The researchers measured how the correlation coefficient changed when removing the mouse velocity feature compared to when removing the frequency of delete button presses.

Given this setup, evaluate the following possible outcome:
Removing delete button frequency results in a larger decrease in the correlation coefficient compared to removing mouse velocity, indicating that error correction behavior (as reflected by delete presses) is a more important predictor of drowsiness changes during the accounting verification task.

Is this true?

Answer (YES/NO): NO